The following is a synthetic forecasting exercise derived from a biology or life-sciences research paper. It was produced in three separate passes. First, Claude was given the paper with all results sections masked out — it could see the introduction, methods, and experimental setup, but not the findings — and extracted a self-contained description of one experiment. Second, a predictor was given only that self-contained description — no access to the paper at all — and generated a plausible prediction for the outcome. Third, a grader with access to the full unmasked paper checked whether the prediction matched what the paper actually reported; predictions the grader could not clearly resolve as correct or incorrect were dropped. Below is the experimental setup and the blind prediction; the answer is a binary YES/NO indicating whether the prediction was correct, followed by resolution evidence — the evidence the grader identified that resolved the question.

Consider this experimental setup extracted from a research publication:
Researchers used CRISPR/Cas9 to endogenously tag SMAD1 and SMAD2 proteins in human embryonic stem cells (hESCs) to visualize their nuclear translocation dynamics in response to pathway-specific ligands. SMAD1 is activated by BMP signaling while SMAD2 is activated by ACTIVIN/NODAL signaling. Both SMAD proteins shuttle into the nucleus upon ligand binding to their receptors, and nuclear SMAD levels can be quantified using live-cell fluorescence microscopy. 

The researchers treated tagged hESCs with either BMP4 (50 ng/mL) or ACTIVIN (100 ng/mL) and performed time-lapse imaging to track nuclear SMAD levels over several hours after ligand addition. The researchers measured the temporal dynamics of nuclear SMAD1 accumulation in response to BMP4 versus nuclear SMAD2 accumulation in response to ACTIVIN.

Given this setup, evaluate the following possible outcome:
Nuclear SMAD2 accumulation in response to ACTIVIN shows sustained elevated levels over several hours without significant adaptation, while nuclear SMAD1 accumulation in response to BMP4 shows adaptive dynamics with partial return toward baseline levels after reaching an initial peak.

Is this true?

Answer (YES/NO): NO